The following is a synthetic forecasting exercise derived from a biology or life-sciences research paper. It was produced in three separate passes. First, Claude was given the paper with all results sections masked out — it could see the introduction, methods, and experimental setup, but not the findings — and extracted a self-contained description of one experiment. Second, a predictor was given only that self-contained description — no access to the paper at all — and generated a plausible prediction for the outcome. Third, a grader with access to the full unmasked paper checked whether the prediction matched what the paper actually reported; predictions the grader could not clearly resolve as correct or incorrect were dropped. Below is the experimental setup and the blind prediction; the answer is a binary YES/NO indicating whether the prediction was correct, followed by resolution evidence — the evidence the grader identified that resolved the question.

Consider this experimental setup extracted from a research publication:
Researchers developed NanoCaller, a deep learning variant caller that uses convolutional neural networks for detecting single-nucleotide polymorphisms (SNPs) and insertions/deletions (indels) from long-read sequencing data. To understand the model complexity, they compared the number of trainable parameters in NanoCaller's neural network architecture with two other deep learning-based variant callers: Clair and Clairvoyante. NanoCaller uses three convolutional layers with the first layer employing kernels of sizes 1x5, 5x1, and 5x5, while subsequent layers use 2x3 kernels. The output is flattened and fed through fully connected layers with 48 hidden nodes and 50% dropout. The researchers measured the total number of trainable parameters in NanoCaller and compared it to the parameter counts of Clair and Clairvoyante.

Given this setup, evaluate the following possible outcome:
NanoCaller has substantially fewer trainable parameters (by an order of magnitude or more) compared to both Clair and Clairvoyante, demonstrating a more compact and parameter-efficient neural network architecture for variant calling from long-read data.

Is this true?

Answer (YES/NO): YES